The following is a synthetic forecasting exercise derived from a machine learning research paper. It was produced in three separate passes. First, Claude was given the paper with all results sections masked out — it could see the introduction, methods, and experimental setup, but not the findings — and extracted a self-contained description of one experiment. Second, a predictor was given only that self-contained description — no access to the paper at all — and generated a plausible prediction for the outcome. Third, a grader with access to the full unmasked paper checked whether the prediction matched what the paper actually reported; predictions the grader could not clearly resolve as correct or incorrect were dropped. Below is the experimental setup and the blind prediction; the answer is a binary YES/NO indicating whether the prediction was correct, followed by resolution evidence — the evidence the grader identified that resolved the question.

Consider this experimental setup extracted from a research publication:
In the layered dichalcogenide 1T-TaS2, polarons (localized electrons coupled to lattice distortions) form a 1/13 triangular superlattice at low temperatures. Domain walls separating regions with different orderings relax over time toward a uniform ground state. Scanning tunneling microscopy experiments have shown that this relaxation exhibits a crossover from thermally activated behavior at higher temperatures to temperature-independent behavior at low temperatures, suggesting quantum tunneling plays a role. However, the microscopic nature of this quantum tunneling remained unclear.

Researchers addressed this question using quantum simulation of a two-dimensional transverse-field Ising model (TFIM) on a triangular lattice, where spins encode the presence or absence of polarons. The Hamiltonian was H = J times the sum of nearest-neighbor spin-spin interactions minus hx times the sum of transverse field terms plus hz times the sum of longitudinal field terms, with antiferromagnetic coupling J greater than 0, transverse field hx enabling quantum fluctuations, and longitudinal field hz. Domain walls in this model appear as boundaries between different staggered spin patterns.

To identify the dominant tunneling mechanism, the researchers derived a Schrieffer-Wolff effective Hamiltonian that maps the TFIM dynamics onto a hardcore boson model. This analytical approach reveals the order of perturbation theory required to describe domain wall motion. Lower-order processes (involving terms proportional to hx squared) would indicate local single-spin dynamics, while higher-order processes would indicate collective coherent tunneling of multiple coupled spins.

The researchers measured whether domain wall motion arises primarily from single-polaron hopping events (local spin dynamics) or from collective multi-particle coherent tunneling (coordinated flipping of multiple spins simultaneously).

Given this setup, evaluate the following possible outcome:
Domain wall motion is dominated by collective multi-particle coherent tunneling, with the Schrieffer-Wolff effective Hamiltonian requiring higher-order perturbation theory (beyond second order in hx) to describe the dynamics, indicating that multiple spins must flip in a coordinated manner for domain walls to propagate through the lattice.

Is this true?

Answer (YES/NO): NO